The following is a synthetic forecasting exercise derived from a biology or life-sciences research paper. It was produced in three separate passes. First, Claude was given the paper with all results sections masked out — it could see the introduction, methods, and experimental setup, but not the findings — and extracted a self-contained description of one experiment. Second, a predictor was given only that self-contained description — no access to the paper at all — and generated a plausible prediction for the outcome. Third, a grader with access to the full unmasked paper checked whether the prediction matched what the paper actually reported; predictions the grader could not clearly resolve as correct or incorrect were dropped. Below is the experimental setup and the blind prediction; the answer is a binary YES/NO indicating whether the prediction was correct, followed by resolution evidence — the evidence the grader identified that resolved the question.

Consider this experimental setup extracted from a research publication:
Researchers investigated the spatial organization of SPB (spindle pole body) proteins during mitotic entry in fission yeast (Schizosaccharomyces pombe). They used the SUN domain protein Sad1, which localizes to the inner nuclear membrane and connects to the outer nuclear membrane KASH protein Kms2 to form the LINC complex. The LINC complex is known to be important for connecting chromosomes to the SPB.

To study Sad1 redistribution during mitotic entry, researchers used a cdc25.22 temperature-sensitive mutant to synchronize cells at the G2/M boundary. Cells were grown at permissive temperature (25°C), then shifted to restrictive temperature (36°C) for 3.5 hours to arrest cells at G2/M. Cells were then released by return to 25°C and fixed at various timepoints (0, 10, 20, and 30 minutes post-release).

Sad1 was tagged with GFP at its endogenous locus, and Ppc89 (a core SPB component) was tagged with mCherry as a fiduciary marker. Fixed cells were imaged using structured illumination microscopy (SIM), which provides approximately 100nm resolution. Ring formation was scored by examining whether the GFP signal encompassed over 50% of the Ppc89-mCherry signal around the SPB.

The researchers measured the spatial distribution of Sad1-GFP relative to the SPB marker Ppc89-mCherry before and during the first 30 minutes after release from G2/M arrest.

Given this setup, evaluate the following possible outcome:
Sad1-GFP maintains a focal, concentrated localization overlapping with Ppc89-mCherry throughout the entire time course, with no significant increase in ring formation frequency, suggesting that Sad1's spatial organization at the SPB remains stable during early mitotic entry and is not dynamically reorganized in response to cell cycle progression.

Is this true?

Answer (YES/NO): NO